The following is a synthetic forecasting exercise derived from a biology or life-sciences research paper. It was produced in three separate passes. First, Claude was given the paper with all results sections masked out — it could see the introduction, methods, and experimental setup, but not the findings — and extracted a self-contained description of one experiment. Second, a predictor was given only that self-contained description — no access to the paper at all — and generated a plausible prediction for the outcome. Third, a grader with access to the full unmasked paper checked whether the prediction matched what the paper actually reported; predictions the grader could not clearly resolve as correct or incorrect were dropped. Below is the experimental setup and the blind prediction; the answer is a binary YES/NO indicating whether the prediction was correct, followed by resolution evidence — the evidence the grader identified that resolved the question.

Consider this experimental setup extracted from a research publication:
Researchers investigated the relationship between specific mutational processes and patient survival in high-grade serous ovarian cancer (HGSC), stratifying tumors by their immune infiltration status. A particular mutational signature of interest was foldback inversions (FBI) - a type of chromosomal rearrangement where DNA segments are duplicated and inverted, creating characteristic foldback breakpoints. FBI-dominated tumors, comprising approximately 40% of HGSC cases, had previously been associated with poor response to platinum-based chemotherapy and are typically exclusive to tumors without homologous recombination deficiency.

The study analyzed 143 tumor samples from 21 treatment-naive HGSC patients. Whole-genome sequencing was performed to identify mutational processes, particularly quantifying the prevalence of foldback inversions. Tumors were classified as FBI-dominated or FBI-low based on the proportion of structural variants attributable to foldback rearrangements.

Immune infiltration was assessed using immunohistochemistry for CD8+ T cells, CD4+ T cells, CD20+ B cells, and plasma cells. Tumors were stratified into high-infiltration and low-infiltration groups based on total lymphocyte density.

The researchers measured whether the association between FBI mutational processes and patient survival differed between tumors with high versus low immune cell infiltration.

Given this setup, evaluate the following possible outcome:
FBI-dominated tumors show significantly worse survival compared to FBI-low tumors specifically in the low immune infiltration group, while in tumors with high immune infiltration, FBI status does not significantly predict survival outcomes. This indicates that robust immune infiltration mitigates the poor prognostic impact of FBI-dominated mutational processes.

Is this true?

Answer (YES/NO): NO